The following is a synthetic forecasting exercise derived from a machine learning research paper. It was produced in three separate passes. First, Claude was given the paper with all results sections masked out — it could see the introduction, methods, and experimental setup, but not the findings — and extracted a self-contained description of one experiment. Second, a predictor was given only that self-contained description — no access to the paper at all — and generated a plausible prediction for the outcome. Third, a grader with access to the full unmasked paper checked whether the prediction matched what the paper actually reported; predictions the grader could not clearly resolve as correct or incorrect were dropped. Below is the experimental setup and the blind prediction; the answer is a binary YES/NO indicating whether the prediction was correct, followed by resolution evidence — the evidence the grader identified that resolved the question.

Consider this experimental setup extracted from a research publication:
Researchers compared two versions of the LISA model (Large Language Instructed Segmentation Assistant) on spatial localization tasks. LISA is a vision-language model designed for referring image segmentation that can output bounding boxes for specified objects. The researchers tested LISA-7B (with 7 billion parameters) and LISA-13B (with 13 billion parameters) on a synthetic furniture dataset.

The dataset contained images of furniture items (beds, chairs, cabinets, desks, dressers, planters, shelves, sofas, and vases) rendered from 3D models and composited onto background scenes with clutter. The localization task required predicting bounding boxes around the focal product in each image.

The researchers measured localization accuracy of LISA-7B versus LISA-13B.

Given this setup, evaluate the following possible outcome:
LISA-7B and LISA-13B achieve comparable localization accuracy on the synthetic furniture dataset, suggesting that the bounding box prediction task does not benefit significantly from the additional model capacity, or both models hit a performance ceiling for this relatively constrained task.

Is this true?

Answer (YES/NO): NO